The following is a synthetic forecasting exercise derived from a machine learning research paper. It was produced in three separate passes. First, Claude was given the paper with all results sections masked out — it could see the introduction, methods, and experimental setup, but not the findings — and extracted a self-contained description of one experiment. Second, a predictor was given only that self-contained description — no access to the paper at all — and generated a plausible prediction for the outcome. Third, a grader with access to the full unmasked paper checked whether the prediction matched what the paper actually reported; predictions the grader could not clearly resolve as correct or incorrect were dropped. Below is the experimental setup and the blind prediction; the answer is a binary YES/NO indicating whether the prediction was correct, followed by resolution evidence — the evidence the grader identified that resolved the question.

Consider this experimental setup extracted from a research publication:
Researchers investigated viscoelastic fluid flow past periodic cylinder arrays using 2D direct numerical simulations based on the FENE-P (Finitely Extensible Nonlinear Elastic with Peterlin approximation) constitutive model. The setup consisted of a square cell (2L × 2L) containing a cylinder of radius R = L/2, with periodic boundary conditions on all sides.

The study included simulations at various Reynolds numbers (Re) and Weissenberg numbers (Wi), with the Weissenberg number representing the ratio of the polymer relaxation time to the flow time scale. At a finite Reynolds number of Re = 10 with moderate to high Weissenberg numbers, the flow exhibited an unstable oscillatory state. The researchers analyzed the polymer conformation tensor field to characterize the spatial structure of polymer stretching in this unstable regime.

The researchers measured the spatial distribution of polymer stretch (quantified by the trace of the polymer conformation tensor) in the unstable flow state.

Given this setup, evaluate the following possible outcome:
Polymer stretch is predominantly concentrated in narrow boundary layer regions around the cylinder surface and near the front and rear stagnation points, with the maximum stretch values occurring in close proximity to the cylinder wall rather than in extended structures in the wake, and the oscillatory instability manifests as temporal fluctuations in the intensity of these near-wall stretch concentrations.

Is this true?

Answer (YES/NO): NO